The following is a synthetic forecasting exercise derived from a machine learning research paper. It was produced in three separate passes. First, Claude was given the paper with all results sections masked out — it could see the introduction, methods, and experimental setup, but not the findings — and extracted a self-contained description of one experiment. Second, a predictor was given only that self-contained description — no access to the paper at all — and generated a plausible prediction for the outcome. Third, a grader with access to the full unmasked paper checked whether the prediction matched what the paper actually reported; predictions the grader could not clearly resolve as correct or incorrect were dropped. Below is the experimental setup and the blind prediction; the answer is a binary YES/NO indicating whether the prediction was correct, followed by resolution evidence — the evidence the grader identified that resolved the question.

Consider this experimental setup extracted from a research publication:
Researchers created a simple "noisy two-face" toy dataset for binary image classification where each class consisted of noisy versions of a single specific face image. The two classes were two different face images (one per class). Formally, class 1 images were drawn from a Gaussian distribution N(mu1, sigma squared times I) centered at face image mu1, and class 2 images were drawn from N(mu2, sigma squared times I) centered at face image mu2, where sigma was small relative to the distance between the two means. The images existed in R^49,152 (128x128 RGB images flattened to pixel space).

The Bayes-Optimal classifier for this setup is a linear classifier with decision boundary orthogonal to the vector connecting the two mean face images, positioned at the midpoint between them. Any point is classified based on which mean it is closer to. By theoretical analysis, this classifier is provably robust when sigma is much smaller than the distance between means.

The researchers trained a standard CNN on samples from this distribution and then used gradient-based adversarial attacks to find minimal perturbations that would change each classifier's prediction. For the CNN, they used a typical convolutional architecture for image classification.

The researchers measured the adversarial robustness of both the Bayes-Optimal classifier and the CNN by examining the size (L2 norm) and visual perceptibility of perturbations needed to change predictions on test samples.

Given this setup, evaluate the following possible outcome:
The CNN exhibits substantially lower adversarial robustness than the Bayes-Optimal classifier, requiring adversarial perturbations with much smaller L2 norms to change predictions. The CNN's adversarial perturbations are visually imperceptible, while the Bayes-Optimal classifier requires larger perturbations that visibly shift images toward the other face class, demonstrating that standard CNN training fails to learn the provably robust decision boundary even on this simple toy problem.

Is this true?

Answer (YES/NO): YES